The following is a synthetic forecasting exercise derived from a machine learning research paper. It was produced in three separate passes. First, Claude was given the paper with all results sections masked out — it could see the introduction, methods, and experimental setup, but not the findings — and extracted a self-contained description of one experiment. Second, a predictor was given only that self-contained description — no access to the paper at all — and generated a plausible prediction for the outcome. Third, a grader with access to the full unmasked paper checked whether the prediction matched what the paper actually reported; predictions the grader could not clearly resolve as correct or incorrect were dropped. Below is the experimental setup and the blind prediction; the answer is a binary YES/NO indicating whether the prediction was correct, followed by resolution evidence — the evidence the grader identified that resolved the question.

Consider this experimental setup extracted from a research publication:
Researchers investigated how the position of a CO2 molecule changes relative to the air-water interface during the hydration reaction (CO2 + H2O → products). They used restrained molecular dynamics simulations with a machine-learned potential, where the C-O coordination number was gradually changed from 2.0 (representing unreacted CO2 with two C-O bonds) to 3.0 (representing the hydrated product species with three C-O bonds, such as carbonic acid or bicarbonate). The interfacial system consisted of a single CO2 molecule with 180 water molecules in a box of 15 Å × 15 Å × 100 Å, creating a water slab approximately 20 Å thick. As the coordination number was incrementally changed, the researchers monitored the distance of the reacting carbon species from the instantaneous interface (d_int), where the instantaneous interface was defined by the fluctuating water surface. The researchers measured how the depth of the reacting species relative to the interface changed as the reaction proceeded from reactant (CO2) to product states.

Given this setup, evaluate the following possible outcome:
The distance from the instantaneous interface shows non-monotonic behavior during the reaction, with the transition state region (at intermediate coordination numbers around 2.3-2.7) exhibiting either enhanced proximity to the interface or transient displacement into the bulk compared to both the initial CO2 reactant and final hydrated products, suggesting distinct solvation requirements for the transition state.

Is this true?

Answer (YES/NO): NO